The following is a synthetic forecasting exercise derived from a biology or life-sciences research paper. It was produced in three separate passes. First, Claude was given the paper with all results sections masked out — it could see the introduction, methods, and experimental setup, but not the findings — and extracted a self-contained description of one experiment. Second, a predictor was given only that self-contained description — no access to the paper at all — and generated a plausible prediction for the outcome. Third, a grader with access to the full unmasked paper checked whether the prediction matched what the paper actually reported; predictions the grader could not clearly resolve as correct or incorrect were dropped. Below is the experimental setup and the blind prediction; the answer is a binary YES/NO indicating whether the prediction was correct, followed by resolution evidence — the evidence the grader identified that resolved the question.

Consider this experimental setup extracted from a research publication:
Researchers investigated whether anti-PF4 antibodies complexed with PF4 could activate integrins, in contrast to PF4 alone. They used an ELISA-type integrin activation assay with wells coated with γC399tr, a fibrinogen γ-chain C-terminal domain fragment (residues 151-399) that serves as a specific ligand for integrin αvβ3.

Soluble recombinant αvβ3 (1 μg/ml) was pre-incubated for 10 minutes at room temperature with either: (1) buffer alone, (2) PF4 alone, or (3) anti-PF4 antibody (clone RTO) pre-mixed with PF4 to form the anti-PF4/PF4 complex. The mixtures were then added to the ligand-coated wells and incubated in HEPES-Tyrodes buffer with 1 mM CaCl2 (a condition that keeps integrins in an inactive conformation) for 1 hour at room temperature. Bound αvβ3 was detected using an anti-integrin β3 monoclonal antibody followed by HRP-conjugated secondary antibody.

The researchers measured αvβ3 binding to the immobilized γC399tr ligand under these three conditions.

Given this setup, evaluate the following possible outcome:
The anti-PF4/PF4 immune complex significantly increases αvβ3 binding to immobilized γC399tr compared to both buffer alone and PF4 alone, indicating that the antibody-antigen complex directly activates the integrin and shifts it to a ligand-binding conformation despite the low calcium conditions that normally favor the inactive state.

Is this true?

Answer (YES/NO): YES